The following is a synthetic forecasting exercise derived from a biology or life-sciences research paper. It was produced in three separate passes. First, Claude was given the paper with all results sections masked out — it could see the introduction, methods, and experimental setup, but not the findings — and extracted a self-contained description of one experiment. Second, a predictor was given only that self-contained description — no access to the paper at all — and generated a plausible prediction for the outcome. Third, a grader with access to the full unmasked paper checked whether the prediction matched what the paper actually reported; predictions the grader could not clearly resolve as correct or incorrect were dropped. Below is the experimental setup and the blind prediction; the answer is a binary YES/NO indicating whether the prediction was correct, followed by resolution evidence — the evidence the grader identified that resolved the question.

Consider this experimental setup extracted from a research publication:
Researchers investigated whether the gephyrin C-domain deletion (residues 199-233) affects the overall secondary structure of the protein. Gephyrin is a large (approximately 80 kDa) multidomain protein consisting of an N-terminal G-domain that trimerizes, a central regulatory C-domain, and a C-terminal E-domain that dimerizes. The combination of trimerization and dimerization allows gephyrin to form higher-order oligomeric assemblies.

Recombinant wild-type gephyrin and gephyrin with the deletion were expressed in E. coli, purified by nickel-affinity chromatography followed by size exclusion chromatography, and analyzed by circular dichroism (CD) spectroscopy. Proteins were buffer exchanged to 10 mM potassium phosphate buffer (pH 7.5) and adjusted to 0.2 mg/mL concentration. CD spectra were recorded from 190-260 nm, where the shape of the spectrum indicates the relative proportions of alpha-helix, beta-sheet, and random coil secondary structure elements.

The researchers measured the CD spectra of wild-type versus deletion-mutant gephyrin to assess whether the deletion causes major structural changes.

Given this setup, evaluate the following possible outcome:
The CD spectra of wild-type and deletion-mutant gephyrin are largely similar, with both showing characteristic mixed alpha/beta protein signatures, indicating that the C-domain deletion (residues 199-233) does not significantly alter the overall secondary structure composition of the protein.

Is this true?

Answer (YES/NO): YES